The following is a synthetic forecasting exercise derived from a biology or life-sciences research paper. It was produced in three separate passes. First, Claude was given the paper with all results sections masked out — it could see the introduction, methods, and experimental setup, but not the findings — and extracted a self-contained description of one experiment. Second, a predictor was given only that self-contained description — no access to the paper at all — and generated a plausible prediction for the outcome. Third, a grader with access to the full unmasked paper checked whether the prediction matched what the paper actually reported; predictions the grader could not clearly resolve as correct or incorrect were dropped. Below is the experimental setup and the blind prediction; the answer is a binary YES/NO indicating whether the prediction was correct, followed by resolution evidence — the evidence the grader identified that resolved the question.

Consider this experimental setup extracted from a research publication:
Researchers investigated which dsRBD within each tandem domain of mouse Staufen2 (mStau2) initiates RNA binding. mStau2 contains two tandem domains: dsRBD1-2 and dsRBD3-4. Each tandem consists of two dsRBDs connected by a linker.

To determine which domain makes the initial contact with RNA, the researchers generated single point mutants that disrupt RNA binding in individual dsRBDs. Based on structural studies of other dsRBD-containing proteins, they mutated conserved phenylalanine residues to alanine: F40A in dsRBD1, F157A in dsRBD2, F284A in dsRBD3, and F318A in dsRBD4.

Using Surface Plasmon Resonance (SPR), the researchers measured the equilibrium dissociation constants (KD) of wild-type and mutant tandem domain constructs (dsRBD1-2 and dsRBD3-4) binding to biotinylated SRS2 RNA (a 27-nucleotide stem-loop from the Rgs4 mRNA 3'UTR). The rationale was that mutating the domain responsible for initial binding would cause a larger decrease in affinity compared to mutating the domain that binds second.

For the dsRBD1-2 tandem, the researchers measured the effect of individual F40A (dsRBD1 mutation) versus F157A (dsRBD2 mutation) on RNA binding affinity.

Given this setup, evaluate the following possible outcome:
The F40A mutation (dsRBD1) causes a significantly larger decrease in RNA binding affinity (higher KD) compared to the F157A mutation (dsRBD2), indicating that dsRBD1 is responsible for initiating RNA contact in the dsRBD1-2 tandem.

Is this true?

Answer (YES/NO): NO